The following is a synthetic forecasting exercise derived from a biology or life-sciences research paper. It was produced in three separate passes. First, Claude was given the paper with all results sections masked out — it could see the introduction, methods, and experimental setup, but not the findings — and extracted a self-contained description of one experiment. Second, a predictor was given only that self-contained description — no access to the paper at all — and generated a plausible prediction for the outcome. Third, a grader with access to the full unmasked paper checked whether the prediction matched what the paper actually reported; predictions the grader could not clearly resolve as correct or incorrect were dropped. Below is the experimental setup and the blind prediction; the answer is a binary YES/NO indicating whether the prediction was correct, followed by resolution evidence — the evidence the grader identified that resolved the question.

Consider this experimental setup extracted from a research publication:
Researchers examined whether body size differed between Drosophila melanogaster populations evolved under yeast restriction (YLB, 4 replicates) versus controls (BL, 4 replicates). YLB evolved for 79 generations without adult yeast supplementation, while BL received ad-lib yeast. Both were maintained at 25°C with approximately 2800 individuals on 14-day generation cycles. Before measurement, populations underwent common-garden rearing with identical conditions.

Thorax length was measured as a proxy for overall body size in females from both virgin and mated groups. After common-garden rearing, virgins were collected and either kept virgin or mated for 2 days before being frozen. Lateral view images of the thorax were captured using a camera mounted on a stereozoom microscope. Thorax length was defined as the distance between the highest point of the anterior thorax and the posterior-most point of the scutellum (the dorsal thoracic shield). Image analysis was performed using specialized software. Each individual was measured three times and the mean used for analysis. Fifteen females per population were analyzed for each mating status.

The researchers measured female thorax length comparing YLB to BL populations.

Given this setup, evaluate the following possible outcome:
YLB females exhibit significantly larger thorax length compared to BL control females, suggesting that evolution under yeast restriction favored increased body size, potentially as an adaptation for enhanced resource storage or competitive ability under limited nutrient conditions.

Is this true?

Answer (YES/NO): NO